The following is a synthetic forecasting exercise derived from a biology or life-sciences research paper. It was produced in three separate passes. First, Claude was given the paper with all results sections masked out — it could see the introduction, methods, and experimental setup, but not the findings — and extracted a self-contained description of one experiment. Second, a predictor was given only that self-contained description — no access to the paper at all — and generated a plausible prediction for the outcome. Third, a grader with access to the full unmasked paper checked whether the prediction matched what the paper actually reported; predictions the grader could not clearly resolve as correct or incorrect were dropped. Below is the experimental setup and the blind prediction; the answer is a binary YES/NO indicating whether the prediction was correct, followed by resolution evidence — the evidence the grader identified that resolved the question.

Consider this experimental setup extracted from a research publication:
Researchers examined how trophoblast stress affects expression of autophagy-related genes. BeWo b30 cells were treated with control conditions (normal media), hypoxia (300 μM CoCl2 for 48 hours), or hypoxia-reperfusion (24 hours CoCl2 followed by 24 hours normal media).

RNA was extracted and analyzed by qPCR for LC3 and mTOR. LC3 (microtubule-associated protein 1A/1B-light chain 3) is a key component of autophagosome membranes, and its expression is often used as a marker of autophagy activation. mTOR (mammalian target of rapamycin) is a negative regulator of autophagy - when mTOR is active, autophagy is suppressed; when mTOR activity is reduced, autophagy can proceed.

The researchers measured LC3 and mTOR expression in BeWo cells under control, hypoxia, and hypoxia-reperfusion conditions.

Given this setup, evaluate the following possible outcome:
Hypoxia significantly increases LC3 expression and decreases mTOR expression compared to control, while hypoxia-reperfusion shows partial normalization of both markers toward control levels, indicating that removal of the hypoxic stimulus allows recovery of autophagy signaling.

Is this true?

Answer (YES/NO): NO